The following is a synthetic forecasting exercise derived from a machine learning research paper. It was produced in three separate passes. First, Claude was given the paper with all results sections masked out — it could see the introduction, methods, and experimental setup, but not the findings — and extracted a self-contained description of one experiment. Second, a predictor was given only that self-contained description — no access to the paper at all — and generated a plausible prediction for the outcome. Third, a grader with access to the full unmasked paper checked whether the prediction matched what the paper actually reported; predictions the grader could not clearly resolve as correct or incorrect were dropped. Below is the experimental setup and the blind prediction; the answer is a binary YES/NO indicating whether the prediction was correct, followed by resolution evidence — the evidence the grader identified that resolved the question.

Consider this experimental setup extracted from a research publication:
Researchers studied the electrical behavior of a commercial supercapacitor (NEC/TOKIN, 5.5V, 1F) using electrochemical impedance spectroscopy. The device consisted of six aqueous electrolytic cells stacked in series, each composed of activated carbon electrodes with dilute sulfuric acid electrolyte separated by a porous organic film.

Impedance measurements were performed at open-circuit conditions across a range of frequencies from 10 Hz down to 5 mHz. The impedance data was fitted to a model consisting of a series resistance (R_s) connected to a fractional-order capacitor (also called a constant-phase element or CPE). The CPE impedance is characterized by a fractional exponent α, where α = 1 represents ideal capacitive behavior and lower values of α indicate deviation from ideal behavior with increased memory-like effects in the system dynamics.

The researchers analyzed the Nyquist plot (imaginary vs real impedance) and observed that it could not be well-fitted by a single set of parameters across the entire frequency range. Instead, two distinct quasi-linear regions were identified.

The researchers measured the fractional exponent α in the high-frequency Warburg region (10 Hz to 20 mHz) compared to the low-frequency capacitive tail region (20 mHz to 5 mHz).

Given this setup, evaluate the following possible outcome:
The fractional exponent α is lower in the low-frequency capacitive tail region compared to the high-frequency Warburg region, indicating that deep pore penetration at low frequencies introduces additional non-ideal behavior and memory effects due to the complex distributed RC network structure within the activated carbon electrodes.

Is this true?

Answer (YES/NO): NO